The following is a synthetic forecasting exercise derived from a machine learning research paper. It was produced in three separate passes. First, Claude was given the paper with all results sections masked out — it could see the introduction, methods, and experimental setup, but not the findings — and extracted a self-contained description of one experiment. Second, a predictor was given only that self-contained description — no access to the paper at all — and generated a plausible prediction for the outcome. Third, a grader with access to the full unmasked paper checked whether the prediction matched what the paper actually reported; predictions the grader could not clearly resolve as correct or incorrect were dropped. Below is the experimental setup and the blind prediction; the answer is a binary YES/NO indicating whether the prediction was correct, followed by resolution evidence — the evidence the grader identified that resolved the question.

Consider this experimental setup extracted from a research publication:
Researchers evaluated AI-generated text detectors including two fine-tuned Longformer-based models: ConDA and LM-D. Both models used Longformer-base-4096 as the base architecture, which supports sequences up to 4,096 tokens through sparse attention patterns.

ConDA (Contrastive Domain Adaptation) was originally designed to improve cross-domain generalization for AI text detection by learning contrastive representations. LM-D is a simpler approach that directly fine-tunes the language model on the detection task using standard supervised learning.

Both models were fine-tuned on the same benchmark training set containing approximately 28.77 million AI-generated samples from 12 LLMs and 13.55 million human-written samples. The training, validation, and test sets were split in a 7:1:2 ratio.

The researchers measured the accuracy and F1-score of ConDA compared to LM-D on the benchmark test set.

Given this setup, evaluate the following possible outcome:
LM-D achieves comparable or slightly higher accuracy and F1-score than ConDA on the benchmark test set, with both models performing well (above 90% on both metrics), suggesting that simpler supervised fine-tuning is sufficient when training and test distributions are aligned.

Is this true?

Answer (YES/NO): YES